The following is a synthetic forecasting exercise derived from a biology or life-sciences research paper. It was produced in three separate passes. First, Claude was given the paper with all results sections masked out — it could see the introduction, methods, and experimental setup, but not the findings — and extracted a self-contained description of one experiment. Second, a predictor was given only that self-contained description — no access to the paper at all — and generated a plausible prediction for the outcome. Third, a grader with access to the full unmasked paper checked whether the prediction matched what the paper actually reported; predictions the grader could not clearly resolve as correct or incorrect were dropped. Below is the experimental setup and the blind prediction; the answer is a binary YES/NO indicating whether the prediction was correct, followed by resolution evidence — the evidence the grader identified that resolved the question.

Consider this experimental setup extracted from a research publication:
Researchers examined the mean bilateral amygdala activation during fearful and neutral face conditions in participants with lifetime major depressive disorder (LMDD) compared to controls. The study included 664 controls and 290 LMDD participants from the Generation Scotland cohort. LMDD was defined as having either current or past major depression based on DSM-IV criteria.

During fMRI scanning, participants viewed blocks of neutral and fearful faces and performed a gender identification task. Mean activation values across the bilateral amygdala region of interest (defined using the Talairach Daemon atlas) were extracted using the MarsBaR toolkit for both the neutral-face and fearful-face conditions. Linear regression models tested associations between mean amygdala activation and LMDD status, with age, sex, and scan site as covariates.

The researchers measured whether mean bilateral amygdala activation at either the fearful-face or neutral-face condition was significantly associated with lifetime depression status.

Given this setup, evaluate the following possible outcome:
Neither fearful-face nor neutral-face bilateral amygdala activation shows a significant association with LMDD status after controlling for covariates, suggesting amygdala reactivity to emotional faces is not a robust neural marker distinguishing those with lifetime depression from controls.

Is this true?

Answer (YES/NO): NO